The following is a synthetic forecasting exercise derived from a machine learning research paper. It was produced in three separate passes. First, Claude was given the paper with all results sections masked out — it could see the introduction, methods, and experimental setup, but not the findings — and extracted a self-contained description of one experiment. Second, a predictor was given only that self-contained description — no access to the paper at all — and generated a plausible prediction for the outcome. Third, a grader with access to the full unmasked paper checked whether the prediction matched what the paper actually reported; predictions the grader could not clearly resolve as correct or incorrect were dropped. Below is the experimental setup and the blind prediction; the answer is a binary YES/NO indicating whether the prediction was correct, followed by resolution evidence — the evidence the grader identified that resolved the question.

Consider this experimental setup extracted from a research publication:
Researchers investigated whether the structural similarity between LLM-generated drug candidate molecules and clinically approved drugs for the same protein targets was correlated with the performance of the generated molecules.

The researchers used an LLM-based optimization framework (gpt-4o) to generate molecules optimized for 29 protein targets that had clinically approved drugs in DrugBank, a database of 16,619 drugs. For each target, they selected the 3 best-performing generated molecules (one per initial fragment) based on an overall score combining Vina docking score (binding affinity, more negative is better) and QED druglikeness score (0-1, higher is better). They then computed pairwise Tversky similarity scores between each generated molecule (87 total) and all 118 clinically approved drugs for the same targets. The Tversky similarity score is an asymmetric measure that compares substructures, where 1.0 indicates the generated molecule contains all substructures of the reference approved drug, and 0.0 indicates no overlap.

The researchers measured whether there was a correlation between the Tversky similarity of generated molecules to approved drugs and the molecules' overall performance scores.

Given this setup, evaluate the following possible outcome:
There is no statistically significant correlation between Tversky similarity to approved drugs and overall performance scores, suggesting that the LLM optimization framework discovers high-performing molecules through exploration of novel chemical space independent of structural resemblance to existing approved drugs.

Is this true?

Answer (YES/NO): NO